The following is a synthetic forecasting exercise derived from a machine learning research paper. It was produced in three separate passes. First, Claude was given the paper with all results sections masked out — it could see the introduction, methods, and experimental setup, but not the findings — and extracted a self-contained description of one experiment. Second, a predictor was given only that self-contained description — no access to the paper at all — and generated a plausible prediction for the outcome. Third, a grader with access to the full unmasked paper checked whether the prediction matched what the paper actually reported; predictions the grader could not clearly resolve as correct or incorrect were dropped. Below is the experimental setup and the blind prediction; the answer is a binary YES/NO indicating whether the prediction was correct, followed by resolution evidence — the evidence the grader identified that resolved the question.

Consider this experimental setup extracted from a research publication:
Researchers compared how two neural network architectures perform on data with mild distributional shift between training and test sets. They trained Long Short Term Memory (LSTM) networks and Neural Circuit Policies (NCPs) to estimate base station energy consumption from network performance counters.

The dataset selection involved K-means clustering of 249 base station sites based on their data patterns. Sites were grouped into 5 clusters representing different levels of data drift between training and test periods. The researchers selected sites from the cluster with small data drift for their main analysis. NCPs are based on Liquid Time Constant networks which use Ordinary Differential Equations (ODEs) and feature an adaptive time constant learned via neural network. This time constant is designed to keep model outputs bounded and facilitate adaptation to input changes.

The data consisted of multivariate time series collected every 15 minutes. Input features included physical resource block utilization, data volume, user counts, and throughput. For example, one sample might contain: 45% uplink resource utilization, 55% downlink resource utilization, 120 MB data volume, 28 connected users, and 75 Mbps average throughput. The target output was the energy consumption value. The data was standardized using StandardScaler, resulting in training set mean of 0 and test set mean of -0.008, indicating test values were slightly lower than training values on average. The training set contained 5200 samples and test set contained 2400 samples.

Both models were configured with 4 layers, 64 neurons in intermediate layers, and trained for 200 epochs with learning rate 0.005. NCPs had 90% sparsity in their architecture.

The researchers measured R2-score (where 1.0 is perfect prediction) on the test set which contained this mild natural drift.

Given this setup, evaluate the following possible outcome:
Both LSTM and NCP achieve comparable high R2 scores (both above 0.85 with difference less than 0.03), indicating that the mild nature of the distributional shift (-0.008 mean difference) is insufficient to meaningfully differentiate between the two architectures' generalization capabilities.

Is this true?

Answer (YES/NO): NO